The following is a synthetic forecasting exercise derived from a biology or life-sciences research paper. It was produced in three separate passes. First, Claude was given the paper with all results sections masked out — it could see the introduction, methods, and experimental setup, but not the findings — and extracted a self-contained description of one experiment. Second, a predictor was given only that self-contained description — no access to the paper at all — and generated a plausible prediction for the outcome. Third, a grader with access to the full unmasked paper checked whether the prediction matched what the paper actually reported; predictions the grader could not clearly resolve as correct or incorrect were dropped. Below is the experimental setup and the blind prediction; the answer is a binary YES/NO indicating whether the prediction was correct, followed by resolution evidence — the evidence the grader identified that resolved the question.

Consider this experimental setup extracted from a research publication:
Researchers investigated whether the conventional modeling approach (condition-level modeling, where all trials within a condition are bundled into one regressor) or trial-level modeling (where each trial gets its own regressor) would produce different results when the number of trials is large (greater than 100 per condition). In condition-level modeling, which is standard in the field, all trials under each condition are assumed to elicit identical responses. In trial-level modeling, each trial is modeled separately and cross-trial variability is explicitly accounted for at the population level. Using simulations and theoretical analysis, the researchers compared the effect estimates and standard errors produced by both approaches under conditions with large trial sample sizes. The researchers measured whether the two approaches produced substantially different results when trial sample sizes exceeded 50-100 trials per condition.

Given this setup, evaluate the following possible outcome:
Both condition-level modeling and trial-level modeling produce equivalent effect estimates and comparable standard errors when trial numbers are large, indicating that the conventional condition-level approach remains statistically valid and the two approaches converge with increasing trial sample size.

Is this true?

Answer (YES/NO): YES